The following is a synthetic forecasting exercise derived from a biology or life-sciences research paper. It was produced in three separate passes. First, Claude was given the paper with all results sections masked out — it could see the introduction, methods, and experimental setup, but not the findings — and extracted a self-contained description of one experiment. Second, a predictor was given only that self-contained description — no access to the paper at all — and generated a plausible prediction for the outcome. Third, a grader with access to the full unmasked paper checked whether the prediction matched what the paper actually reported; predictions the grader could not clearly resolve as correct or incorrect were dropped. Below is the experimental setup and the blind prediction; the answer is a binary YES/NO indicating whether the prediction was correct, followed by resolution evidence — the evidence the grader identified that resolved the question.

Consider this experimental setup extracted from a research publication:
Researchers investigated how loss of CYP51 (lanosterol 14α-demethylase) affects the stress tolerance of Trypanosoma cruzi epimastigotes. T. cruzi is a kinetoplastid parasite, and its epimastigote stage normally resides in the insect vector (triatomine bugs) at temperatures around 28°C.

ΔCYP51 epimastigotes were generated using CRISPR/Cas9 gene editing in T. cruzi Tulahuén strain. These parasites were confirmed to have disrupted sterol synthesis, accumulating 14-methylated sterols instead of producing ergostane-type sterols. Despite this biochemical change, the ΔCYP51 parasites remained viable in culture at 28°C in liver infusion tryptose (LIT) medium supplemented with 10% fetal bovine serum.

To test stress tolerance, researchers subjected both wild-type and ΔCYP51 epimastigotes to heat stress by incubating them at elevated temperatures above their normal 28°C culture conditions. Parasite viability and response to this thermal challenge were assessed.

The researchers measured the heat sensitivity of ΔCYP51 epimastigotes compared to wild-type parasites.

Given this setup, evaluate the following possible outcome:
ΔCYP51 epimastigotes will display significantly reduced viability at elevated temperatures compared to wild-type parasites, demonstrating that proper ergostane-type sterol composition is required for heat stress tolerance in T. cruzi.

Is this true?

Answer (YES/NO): YES